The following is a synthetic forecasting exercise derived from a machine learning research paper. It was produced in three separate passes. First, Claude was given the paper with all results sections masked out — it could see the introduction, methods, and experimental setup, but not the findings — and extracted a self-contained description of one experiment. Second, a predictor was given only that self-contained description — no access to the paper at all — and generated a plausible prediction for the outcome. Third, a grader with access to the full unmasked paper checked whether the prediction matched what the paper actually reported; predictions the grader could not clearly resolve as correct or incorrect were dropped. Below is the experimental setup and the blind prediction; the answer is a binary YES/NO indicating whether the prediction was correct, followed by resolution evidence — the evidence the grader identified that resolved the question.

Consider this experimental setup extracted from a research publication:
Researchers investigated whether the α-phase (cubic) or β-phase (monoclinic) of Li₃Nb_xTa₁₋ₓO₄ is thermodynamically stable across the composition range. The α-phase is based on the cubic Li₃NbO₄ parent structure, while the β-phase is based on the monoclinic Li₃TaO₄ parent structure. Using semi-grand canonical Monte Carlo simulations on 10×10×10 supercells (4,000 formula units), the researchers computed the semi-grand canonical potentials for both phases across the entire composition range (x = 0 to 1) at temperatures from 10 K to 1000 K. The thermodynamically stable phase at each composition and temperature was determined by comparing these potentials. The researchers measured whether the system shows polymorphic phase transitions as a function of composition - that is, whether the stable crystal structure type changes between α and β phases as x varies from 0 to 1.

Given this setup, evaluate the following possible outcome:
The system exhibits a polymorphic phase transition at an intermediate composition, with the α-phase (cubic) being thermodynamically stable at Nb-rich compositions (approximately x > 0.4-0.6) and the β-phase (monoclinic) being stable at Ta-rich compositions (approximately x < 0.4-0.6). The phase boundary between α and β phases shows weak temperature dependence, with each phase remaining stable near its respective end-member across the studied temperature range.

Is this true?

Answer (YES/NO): NO